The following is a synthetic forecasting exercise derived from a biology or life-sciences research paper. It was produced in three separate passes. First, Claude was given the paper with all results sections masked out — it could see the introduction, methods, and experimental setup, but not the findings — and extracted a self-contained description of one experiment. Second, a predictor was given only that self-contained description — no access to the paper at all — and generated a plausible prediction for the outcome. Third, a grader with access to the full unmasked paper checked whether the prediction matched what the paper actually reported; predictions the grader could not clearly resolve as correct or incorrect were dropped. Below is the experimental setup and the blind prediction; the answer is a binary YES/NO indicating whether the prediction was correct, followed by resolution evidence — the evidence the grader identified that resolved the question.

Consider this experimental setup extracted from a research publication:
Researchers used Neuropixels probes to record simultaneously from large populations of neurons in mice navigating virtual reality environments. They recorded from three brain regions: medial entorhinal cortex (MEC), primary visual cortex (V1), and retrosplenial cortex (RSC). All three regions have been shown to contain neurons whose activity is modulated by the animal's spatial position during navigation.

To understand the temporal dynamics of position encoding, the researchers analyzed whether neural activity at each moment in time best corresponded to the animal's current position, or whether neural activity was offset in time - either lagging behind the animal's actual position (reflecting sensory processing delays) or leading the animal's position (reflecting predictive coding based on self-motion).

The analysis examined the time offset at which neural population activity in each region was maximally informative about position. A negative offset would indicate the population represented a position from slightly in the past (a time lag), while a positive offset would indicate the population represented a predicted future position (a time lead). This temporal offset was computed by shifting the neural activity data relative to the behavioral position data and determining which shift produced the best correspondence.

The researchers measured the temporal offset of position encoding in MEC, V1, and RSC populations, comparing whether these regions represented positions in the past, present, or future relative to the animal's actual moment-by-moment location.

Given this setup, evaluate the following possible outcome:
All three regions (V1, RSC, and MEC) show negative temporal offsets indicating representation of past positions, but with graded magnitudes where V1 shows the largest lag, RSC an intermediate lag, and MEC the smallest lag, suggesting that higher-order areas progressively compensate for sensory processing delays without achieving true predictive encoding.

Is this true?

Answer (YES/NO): NO